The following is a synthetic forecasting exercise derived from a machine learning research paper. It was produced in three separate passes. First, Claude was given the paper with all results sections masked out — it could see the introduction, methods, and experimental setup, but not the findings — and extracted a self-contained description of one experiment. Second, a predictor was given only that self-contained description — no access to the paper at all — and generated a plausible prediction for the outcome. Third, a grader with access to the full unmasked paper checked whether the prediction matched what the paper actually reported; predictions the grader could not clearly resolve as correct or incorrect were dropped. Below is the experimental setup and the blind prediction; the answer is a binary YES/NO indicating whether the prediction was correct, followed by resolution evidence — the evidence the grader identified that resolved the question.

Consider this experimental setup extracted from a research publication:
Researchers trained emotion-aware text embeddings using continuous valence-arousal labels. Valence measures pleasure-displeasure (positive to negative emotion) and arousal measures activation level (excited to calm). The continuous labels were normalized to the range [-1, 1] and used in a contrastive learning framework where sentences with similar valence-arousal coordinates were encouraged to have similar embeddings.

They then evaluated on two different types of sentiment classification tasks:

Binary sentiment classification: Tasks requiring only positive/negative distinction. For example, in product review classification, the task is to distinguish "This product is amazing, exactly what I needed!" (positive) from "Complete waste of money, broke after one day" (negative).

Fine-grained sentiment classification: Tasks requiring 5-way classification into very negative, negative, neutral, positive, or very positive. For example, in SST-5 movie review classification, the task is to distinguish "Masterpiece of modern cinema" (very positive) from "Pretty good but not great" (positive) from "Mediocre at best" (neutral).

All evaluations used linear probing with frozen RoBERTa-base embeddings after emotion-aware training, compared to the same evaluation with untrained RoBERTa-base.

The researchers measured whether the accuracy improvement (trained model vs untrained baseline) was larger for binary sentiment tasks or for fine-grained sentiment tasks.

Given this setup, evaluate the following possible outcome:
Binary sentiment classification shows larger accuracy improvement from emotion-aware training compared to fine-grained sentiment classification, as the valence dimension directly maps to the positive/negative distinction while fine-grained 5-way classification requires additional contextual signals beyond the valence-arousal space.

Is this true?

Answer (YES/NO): NO